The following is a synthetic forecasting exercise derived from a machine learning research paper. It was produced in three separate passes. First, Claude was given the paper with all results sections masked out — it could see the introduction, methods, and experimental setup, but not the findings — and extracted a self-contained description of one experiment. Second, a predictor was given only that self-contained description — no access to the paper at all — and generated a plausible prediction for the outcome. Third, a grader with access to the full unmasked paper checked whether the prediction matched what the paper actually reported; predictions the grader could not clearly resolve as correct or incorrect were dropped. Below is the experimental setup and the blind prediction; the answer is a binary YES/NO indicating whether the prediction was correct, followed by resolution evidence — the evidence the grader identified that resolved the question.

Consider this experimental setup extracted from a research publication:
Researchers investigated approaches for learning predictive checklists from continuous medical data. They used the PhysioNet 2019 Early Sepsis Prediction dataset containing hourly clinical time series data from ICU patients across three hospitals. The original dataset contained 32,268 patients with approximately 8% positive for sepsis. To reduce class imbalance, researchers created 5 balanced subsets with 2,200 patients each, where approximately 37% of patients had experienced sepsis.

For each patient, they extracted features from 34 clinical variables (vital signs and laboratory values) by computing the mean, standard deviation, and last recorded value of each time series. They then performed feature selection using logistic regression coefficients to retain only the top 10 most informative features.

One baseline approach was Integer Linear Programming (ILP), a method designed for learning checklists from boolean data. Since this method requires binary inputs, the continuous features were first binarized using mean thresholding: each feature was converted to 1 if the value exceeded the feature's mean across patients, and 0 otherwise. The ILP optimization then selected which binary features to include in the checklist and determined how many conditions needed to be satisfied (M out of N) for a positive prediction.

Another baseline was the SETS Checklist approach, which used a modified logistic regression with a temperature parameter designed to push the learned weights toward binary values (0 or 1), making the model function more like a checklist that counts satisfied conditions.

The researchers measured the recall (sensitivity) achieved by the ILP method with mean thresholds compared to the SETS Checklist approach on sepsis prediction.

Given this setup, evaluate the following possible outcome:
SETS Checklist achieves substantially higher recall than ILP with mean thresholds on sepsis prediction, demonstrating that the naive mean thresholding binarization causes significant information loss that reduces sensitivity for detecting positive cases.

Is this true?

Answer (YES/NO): NO